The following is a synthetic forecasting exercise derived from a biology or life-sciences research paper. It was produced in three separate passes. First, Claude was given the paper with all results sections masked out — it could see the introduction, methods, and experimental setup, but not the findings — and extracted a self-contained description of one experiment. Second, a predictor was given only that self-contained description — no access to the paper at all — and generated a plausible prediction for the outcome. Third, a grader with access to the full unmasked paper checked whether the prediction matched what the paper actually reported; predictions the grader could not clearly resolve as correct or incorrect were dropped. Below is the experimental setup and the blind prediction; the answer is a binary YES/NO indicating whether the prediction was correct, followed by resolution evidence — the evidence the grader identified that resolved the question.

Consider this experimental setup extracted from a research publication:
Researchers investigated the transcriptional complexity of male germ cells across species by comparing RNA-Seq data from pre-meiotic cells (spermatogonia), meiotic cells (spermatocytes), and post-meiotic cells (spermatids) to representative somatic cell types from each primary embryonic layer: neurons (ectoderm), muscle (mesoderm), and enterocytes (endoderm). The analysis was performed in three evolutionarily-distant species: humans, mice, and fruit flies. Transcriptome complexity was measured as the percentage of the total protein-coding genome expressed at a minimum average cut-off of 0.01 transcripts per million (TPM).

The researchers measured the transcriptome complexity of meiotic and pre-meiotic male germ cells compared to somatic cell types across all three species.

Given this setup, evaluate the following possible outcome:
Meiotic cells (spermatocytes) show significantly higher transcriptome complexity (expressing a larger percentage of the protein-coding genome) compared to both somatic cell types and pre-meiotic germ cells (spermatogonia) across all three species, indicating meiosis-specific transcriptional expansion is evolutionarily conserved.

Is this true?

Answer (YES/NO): NO